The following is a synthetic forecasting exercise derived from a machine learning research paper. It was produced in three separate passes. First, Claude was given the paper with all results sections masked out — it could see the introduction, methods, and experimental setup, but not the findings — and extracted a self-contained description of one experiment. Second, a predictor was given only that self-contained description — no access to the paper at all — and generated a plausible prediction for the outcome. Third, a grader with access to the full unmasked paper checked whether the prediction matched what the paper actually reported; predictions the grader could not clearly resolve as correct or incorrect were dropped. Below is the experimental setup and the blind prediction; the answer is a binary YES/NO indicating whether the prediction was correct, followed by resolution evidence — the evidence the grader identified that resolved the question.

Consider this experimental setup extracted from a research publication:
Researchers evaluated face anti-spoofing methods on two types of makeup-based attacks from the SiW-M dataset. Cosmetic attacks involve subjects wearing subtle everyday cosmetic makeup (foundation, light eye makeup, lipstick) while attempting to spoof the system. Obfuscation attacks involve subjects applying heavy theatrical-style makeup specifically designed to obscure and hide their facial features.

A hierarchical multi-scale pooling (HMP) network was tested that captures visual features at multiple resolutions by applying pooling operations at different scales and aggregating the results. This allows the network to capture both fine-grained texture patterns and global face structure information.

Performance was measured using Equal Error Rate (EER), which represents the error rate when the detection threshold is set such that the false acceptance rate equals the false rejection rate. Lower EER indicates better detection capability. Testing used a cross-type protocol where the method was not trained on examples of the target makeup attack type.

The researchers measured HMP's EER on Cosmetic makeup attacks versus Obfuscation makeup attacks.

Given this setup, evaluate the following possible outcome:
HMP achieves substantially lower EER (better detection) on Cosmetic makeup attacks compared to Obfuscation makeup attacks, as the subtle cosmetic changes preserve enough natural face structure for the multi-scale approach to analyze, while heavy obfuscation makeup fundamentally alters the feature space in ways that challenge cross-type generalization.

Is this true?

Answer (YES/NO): YES